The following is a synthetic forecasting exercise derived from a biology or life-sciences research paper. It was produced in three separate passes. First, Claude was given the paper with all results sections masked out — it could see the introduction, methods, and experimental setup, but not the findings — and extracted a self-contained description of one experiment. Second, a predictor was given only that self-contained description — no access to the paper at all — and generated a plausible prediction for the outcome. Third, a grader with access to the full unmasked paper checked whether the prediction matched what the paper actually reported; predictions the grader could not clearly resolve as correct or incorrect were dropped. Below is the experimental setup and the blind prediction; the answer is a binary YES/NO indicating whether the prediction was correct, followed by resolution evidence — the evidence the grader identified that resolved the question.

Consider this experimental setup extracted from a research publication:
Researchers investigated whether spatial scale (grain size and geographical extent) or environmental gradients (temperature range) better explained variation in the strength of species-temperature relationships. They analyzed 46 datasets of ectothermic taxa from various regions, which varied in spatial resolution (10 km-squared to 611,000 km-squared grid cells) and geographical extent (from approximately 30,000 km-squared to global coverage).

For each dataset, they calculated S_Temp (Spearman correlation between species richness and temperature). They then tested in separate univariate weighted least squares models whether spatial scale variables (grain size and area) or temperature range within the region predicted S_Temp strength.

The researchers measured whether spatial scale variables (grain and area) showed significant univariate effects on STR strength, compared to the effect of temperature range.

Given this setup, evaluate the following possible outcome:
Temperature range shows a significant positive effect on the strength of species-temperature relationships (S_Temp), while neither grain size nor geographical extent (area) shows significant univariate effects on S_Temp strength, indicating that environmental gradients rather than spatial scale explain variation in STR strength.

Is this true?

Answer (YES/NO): YES